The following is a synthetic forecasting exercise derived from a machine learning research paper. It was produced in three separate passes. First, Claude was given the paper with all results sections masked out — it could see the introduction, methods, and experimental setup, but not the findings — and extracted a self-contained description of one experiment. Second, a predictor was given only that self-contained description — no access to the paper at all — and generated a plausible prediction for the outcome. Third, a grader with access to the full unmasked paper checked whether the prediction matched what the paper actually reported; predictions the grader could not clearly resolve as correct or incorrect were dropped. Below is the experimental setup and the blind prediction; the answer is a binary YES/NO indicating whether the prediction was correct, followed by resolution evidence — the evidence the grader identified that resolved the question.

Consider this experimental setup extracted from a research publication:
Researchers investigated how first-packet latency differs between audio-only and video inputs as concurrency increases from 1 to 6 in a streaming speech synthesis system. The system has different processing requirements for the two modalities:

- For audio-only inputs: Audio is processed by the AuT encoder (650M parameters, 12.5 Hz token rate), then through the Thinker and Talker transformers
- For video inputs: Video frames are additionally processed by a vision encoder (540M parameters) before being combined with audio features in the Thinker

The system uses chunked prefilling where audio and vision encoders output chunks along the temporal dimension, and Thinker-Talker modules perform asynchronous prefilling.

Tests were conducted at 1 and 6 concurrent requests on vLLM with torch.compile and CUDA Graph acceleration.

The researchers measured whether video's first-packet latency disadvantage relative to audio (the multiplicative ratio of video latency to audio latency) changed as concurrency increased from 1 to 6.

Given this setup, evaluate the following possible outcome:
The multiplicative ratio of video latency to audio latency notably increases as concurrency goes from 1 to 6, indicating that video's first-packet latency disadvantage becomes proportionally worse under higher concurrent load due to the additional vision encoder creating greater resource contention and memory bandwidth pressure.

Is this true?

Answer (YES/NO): NO